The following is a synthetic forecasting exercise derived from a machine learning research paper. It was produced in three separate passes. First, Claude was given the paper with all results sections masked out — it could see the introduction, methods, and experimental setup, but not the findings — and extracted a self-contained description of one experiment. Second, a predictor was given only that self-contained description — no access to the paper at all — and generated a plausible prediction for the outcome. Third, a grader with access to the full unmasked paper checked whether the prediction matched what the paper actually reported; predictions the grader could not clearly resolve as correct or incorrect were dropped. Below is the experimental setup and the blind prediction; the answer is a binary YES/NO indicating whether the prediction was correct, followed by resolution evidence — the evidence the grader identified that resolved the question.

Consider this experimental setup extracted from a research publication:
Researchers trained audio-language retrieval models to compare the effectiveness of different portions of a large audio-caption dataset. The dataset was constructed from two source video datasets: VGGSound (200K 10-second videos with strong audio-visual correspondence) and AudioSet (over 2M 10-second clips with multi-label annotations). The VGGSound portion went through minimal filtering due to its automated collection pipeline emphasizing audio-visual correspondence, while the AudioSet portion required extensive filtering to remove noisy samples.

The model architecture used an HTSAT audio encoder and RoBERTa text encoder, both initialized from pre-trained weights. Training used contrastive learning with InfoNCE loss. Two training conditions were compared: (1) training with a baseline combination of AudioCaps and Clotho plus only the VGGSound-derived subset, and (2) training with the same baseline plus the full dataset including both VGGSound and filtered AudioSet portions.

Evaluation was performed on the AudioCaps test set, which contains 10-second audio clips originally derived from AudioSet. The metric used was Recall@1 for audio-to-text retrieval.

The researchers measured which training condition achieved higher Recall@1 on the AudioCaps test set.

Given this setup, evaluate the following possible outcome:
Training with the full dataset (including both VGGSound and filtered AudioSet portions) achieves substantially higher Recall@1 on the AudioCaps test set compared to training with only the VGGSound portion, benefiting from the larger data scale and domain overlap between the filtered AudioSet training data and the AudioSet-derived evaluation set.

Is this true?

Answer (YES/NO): YES